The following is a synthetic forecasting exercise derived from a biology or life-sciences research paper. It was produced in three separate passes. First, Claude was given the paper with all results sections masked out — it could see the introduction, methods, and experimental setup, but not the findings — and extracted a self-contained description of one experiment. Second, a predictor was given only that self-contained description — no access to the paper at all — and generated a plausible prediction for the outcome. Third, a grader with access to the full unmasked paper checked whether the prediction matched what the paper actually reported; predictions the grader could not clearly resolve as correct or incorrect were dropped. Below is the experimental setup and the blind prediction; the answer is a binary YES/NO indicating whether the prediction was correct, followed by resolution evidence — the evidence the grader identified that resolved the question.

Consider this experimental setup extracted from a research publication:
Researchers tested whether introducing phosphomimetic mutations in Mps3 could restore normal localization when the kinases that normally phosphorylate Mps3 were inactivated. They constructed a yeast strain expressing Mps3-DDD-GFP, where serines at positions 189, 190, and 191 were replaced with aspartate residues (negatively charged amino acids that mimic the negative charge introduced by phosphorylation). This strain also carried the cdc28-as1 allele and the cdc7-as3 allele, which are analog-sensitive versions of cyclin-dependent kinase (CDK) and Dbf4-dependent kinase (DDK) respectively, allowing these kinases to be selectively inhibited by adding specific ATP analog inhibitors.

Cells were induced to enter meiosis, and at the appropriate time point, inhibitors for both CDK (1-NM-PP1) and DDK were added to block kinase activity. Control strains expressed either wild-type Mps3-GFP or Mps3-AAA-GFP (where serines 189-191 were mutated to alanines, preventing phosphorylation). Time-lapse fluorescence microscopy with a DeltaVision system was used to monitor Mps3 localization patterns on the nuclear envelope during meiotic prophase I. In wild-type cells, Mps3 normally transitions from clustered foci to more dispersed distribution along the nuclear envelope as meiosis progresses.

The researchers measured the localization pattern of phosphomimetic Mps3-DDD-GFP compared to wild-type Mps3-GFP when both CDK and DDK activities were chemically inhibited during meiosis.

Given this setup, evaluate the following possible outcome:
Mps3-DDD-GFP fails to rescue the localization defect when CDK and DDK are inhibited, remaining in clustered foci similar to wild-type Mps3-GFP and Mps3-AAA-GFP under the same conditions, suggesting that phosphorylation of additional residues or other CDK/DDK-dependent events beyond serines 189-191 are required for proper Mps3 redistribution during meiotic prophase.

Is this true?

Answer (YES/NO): NO